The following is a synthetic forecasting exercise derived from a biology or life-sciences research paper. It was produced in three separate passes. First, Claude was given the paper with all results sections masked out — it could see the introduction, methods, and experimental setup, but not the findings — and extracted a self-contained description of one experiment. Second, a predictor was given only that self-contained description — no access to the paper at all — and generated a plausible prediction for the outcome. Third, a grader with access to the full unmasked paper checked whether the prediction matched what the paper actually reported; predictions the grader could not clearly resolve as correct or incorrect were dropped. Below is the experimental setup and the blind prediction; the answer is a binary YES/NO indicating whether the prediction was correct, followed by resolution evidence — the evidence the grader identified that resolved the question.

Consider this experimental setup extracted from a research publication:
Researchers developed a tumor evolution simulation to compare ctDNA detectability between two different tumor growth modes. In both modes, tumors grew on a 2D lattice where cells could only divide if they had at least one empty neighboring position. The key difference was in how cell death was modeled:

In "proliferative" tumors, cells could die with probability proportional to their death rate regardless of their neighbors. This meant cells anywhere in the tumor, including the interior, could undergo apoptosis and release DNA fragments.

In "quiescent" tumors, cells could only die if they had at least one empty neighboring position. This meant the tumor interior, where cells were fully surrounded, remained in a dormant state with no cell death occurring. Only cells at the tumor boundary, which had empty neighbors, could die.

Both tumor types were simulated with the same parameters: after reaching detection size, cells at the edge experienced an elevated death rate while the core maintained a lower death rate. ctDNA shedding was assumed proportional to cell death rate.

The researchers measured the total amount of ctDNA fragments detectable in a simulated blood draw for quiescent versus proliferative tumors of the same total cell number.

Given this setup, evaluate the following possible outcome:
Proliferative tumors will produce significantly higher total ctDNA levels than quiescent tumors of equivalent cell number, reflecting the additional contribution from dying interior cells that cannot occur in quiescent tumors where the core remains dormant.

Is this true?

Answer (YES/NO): YES